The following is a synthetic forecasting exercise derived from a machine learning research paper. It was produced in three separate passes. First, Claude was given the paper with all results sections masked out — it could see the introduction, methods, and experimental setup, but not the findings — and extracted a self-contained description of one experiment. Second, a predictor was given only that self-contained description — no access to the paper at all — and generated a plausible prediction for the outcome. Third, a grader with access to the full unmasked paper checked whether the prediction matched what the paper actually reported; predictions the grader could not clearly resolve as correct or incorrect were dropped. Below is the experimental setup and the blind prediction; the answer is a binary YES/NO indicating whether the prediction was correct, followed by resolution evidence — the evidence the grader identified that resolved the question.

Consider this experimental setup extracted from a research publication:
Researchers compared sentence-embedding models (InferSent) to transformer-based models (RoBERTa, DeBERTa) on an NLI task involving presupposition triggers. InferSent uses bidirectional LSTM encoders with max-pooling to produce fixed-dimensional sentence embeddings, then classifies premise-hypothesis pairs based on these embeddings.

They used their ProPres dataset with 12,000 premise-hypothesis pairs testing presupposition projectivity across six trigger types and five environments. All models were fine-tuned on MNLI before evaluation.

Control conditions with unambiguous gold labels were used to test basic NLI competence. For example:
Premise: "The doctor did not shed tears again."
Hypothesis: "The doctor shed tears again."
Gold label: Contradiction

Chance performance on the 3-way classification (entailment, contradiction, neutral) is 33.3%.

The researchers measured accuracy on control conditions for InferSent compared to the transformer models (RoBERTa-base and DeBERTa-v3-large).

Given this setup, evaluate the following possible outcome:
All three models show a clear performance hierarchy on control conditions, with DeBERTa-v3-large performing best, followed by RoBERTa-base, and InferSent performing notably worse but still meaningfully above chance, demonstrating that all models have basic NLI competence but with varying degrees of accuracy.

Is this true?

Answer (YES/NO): NO